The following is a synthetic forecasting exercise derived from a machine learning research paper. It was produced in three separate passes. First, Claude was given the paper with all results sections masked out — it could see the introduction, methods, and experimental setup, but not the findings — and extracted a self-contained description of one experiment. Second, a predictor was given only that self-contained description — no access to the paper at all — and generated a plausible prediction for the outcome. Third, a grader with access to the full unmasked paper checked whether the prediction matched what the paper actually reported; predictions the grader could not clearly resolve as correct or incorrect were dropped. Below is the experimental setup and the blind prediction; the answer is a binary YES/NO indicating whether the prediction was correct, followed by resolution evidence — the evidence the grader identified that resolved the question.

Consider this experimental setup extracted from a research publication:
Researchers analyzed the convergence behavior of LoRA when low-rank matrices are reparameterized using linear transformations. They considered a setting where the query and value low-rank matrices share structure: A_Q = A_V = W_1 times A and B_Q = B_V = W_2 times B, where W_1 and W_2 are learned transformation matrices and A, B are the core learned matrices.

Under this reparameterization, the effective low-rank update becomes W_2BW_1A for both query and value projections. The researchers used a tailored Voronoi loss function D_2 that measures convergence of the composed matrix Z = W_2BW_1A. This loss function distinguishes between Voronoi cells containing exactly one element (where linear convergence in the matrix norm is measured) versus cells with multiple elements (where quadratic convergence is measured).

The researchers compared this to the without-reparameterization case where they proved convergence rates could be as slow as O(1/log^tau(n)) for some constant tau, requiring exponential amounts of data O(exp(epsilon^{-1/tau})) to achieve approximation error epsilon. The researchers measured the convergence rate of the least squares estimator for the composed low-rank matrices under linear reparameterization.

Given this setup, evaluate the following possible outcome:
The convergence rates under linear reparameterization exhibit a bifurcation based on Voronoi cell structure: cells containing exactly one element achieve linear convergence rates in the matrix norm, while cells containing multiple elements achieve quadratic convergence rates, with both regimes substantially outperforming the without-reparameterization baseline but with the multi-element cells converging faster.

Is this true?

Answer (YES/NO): NO